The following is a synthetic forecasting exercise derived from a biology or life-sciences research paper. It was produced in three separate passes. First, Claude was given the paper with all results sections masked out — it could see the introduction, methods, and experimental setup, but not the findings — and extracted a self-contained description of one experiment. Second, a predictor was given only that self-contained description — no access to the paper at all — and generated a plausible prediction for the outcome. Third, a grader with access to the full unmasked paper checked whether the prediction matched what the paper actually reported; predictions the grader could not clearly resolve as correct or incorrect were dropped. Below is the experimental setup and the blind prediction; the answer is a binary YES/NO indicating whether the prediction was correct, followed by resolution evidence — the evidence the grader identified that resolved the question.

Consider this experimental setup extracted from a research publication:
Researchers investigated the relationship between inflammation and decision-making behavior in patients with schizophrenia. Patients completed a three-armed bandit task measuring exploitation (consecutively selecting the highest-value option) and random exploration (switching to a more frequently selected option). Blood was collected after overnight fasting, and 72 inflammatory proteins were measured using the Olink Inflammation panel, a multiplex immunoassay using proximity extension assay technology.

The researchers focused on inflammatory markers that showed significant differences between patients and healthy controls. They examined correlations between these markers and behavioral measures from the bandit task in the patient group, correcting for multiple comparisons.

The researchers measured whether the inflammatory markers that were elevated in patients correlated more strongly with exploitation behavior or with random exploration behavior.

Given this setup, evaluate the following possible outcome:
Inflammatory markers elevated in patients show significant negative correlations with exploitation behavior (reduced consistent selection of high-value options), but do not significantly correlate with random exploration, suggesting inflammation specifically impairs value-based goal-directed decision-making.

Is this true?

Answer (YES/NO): NO